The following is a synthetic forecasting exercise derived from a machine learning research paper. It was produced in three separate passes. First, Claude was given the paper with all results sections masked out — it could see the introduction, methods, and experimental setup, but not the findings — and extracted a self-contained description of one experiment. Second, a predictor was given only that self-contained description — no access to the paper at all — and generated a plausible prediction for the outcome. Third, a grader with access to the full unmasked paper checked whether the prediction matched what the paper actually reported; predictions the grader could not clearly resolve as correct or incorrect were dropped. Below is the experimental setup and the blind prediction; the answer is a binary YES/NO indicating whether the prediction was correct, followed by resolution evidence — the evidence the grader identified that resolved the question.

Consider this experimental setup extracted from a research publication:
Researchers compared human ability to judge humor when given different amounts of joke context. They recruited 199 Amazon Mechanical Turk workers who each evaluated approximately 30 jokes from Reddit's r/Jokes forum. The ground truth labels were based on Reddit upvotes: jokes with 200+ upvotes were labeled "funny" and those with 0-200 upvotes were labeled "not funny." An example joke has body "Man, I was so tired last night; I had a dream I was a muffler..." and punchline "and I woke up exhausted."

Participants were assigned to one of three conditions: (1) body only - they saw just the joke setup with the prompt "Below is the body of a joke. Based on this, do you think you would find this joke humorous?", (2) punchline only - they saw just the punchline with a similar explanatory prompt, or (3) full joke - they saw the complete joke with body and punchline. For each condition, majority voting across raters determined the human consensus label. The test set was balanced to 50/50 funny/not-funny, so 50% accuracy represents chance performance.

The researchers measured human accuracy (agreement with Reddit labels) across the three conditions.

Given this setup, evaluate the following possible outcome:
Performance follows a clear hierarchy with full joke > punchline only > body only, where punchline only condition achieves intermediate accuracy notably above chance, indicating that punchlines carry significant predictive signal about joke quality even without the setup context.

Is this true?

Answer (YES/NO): YES